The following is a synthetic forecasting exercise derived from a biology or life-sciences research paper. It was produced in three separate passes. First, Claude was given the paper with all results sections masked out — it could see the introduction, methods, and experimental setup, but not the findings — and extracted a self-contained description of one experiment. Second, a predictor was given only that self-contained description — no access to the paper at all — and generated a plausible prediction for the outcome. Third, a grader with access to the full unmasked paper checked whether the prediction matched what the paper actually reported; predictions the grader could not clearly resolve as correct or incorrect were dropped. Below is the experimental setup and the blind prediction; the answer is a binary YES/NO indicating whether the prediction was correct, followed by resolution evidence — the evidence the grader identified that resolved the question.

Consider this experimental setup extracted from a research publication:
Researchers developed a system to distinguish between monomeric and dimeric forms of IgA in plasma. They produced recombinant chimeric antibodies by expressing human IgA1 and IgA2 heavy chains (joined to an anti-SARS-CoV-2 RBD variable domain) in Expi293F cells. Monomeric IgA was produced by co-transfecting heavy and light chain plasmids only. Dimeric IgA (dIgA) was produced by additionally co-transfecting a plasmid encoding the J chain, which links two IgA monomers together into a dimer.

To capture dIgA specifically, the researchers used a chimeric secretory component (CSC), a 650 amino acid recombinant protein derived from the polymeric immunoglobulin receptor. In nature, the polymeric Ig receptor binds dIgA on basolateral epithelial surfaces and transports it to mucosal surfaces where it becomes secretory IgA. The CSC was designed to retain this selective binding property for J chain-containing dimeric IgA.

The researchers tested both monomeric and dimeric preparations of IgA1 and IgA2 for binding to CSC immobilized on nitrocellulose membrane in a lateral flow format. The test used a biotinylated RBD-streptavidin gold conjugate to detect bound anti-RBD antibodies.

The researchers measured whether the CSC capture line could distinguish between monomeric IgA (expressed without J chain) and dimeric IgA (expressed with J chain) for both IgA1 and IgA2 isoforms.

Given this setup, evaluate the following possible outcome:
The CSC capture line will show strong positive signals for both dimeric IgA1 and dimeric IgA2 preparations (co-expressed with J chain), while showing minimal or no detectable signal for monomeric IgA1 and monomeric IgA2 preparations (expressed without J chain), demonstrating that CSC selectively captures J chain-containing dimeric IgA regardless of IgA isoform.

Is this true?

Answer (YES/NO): YES